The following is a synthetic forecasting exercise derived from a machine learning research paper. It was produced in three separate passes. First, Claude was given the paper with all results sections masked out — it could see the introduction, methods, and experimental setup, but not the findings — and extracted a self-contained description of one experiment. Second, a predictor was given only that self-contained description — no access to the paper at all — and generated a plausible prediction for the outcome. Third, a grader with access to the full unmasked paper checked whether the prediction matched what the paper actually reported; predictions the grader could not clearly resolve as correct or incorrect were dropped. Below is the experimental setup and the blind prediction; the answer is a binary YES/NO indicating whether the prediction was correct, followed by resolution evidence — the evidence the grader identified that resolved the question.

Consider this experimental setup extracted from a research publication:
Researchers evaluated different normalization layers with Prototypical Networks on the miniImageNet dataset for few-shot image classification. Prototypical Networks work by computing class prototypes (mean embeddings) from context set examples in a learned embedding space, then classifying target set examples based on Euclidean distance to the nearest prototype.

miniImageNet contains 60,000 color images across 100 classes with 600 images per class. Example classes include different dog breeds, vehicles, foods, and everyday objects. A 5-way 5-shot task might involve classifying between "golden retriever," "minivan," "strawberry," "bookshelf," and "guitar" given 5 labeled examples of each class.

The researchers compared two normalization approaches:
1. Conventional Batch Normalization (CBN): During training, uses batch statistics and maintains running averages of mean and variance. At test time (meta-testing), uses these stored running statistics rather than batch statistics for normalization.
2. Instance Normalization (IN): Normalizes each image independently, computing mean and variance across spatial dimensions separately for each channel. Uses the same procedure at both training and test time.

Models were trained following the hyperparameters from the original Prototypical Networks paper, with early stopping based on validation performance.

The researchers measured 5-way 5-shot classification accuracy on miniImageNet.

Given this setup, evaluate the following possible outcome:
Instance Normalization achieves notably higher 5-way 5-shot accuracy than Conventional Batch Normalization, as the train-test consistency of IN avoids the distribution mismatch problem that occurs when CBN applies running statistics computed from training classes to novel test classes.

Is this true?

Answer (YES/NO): NO